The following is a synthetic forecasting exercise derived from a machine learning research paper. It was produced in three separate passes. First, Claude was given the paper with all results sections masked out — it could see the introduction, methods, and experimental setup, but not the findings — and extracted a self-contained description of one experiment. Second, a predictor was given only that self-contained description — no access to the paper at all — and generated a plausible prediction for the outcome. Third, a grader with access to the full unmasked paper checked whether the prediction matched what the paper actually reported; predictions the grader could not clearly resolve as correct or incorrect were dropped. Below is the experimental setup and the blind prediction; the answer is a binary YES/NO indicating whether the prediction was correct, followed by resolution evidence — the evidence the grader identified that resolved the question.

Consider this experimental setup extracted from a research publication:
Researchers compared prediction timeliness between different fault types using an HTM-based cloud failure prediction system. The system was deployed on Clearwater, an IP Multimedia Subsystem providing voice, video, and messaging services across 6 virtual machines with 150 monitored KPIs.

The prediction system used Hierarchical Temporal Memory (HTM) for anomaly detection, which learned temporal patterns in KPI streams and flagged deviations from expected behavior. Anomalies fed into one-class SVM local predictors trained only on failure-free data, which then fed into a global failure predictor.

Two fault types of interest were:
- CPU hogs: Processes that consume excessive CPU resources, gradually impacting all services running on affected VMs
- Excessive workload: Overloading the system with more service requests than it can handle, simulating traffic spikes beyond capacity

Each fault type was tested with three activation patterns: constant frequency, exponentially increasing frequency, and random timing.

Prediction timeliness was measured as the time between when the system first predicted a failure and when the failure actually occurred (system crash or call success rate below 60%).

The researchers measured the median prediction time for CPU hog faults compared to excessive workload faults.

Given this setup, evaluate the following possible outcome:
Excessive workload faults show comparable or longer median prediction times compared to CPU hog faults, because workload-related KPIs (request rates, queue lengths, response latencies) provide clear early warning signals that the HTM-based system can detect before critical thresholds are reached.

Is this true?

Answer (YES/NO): NO